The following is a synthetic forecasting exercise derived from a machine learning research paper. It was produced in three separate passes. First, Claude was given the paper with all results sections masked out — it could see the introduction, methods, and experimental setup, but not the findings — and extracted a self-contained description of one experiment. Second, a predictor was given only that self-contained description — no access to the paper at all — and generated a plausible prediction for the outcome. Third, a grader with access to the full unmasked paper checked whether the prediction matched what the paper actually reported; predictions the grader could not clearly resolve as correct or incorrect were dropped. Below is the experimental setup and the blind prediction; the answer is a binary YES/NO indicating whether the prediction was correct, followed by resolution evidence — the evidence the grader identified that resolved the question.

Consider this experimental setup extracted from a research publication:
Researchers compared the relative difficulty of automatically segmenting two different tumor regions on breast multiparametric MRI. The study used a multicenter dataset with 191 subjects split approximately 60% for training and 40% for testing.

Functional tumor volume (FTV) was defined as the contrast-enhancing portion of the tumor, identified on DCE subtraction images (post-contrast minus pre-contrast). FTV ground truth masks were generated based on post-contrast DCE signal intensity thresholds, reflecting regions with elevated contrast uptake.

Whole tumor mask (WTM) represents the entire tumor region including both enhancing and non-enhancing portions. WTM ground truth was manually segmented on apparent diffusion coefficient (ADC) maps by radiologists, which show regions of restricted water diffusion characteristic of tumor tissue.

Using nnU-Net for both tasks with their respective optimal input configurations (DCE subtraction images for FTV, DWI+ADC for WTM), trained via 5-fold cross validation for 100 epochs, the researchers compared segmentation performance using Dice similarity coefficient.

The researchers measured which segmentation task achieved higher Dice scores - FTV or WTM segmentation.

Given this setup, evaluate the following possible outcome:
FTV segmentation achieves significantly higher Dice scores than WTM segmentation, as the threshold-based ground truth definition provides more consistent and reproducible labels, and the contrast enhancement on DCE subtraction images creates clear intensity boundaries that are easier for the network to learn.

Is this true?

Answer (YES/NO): YES